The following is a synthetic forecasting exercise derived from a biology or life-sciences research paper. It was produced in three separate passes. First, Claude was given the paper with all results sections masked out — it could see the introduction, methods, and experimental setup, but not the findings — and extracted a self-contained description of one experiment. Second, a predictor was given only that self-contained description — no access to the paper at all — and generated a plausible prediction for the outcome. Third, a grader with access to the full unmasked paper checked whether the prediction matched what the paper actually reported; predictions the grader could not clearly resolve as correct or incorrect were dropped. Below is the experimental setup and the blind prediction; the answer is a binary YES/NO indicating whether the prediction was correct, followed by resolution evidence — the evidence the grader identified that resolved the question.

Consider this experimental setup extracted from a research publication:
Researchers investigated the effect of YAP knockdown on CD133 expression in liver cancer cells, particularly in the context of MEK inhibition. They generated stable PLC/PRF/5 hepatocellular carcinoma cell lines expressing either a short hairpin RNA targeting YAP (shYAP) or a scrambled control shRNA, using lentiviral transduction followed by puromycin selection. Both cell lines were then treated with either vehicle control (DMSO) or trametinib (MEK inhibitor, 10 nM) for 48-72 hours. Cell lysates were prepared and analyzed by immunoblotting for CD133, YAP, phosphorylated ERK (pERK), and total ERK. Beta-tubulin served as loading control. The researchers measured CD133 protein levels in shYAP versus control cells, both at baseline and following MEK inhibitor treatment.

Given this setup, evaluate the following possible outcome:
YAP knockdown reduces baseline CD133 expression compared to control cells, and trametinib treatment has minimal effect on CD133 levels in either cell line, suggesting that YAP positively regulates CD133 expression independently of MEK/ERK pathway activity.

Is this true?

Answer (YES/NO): NO